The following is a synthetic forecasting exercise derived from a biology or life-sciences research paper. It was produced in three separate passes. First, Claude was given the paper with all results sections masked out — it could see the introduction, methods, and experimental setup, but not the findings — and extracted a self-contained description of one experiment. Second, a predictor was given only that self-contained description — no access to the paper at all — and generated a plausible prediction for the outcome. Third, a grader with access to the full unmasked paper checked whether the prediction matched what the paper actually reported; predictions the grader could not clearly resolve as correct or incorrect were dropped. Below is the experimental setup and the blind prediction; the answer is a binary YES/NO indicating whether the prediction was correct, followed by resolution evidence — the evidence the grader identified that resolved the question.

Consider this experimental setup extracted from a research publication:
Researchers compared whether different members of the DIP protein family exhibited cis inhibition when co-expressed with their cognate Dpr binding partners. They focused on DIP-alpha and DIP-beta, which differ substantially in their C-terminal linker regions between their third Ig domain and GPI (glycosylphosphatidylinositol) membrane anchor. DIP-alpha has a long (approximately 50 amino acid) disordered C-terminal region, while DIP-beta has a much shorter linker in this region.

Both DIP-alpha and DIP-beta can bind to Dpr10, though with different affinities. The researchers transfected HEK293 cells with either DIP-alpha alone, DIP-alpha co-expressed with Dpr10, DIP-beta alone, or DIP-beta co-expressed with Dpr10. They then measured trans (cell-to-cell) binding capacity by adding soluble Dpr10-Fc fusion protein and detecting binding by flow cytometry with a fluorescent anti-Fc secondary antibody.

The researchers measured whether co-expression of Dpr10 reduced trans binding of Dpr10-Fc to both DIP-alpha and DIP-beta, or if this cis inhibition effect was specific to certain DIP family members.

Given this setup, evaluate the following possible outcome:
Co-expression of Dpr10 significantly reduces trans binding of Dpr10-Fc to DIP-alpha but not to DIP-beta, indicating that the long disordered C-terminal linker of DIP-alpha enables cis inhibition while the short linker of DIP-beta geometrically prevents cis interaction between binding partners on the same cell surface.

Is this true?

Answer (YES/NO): YES